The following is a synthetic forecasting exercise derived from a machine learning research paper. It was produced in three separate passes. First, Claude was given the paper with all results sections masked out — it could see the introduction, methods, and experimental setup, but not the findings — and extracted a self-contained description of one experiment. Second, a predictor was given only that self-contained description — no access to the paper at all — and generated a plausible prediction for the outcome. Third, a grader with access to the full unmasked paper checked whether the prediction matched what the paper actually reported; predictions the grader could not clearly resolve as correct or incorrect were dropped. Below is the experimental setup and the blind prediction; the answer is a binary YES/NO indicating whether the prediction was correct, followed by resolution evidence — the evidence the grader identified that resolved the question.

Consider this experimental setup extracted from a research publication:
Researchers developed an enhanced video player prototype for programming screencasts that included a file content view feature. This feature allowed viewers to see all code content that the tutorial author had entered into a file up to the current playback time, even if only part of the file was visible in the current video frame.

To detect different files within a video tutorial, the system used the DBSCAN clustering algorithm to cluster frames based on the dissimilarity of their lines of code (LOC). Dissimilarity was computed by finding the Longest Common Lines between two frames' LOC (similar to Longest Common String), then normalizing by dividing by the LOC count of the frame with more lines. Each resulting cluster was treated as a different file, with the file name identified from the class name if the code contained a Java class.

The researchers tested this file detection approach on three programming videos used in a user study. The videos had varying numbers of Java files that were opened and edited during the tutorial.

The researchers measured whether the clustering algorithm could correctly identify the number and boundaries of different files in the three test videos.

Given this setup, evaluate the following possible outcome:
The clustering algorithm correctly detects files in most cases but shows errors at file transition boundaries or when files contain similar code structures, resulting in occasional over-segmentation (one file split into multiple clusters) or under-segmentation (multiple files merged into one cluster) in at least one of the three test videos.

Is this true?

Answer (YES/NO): NO